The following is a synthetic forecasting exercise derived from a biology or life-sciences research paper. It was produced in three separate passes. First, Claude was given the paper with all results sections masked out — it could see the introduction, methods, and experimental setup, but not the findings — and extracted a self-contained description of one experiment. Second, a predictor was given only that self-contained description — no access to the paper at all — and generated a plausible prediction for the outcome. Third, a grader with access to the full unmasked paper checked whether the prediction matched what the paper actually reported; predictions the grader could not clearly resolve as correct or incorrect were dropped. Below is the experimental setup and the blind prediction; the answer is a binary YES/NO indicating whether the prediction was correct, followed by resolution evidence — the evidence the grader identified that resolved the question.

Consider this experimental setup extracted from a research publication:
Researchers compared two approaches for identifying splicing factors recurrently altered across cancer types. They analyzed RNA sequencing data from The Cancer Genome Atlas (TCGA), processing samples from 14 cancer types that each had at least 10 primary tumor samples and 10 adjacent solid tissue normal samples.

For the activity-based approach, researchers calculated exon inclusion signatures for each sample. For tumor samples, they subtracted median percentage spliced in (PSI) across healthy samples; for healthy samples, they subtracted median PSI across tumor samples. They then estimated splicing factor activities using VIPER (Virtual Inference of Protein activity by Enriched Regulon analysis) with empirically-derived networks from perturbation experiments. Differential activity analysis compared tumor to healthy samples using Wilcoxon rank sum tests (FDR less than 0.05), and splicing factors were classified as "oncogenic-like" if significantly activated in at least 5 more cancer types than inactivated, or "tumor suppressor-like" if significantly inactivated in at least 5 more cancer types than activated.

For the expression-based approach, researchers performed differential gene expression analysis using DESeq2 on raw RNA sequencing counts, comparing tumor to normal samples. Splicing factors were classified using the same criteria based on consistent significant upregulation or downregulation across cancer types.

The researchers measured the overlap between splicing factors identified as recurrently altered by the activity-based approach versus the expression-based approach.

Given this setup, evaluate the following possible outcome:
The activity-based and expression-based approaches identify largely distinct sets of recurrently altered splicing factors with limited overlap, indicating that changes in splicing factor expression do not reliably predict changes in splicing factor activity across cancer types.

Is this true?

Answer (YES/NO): YES